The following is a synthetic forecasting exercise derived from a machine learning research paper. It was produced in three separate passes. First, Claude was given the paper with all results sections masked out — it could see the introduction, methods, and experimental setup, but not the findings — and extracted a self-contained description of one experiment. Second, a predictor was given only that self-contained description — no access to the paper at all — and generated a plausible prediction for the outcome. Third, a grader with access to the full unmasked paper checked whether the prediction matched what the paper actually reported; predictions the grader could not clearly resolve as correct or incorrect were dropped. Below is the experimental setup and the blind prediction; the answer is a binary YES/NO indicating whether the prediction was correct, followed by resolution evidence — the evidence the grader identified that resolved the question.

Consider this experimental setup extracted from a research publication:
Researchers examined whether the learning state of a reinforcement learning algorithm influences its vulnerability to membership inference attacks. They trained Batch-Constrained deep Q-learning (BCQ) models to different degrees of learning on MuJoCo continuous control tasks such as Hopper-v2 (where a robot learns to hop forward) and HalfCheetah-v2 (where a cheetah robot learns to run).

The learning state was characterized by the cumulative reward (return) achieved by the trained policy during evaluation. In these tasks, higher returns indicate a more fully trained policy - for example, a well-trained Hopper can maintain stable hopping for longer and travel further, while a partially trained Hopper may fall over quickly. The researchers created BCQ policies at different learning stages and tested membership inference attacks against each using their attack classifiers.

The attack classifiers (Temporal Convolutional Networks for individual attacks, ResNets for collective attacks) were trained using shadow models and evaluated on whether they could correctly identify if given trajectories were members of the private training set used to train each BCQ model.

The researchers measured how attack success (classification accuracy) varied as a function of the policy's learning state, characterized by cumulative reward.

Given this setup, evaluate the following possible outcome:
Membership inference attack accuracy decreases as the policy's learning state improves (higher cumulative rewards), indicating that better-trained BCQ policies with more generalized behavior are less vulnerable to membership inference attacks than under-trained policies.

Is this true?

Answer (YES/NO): NO